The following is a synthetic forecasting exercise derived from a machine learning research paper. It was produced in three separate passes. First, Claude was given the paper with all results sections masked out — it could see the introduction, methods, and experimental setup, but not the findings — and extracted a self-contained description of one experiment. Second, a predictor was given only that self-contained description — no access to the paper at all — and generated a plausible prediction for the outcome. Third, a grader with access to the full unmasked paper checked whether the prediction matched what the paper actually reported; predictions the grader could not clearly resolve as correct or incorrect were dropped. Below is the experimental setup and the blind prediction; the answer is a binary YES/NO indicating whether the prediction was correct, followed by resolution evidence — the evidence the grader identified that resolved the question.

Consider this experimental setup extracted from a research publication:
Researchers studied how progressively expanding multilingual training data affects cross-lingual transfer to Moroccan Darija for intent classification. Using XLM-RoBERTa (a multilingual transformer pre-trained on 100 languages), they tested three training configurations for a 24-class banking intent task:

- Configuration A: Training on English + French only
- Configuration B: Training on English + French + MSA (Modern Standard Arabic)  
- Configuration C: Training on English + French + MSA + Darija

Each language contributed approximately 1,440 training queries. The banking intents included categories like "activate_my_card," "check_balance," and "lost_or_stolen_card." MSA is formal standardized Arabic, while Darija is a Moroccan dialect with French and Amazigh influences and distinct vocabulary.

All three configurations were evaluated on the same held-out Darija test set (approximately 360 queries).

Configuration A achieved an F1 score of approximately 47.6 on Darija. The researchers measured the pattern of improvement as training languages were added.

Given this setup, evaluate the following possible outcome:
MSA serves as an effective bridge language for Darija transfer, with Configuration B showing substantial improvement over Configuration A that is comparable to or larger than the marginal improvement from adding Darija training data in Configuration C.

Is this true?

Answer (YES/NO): YES